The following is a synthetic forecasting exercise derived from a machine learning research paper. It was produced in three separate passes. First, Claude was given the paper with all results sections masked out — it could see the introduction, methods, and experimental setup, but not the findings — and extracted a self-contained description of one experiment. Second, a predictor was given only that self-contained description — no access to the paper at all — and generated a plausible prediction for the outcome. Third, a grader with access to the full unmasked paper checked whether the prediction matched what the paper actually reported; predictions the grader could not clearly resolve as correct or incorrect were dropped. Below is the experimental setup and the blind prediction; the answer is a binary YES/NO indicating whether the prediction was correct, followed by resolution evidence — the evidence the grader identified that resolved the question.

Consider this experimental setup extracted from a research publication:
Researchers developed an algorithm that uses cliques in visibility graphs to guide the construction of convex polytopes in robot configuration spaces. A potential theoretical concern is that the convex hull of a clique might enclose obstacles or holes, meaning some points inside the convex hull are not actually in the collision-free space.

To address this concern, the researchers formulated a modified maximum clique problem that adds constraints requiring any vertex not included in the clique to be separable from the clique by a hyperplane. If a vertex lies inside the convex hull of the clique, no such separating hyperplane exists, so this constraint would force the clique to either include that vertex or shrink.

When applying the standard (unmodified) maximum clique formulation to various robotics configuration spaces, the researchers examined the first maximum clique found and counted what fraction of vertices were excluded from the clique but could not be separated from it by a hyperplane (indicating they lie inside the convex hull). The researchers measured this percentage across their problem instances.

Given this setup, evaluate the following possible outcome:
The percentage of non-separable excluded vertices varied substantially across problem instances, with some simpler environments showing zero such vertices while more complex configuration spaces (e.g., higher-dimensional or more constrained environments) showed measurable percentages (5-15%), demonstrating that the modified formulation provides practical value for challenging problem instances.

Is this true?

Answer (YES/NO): NO